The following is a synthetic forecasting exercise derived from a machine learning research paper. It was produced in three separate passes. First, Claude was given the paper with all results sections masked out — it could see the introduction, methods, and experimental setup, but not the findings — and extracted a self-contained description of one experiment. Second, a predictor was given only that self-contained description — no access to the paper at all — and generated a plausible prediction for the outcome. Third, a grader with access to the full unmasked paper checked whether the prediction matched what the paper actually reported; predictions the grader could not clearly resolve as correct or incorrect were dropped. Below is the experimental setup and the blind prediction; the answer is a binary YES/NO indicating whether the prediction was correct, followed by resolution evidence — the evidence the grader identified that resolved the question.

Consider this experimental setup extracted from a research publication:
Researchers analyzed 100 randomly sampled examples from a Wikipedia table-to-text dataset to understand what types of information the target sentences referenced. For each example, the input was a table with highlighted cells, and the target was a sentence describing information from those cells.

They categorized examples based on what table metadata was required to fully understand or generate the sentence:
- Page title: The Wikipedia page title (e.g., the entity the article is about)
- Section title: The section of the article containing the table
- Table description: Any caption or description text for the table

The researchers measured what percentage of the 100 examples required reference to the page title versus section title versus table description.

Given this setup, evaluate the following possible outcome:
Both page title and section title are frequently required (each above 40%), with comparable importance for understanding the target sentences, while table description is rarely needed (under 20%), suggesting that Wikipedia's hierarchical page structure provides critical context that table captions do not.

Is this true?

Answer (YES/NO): NO